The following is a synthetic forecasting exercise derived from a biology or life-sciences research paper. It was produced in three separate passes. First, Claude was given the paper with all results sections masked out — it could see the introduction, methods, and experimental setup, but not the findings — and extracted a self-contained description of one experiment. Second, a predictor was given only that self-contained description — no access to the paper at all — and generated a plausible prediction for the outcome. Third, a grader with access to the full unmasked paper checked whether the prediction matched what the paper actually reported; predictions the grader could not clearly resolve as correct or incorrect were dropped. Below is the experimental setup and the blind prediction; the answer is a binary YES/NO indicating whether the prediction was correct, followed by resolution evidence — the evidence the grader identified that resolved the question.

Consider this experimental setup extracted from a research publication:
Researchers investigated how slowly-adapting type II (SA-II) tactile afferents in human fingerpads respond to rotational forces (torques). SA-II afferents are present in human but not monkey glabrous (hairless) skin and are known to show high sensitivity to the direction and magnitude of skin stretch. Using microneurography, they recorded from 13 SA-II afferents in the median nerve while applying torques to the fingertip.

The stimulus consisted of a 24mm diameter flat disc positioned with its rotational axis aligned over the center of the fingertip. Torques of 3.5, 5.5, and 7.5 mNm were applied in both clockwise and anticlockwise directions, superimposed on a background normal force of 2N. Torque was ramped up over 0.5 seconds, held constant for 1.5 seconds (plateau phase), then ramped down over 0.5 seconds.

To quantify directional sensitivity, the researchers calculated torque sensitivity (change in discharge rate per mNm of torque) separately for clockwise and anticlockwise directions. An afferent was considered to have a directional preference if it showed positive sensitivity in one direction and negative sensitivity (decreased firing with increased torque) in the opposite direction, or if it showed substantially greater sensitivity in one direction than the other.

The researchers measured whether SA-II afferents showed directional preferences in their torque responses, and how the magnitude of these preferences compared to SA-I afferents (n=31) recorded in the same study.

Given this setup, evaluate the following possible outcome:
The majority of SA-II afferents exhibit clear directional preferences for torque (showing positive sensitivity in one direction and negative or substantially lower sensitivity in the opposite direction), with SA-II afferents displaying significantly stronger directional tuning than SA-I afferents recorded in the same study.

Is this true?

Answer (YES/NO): YES